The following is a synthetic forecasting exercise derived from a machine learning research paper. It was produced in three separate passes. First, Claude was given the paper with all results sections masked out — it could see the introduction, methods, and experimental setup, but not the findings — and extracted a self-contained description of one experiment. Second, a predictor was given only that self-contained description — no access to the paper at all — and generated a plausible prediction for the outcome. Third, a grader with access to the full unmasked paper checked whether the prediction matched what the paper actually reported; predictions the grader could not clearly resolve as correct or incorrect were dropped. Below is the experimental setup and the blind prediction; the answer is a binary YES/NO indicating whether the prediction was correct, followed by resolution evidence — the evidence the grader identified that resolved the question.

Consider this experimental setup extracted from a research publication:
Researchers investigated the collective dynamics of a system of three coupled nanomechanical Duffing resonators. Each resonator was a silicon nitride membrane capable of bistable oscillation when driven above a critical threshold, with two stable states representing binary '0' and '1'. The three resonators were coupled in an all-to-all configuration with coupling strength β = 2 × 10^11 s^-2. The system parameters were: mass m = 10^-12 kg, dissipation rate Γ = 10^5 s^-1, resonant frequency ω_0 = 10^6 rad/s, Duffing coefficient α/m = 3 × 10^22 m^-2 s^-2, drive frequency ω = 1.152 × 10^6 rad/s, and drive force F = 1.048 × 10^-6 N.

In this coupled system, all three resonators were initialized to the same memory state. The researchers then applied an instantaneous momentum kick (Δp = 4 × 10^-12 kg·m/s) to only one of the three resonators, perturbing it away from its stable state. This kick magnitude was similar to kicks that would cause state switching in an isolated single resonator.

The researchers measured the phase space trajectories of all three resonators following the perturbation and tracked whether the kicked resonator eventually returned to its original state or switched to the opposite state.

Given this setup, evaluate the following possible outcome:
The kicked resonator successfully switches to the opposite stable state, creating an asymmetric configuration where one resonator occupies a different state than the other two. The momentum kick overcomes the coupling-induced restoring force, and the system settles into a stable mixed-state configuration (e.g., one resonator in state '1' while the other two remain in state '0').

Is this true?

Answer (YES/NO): NO